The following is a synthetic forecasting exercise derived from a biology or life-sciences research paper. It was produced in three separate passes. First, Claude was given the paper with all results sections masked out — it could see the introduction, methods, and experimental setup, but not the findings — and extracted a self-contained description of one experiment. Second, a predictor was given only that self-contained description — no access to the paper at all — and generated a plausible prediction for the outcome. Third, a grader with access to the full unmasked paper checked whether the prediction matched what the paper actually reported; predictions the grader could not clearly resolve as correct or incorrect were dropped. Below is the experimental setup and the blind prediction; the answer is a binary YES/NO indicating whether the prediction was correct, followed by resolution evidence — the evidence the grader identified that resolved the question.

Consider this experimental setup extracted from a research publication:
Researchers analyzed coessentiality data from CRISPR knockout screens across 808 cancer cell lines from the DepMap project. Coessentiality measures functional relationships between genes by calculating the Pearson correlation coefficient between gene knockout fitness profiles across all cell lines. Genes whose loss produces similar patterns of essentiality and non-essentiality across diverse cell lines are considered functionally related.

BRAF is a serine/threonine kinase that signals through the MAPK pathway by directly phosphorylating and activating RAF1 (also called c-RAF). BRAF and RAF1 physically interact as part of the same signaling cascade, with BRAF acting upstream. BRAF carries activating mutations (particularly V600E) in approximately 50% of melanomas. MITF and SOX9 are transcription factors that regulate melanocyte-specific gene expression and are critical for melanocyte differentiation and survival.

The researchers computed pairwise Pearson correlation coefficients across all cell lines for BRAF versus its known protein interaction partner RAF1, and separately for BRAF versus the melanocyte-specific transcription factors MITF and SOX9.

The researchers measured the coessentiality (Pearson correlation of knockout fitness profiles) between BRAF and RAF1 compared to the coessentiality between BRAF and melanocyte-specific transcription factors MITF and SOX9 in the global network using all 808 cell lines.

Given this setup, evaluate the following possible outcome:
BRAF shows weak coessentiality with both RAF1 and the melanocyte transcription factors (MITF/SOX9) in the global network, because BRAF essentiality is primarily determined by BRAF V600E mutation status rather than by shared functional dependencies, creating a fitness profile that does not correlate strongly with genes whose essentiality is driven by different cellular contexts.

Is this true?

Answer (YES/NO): NO